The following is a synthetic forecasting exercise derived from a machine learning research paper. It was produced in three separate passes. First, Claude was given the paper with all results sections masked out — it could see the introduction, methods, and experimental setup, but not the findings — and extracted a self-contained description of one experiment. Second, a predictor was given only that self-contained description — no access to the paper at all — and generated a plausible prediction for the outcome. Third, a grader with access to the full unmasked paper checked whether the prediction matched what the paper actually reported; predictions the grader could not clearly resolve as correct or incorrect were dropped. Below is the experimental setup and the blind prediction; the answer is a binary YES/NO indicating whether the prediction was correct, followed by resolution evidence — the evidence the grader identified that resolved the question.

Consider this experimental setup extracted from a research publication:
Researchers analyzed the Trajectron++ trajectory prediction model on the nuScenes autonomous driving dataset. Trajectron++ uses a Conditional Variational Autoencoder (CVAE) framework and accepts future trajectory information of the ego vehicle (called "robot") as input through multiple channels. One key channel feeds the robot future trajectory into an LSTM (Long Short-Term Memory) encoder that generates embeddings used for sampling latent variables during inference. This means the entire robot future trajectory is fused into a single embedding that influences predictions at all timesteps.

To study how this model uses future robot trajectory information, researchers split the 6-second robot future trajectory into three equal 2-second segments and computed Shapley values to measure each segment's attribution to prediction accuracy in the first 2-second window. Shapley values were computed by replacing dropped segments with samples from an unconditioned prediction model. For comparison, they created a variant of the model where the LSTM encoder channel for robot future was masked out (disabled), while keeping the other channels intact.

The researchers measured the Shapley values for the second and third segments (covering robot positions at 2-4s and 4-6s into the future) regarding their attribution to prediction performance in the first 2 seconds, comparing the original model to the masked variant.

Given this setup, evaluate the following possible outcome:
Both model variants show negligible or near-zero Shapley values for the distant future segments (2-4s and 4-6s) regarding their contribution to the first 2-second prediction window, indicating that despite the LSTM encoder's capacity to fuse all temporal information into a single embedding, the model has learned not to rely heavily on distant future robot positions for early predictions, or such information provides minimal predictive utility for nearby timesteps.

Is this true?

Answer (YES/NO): NO